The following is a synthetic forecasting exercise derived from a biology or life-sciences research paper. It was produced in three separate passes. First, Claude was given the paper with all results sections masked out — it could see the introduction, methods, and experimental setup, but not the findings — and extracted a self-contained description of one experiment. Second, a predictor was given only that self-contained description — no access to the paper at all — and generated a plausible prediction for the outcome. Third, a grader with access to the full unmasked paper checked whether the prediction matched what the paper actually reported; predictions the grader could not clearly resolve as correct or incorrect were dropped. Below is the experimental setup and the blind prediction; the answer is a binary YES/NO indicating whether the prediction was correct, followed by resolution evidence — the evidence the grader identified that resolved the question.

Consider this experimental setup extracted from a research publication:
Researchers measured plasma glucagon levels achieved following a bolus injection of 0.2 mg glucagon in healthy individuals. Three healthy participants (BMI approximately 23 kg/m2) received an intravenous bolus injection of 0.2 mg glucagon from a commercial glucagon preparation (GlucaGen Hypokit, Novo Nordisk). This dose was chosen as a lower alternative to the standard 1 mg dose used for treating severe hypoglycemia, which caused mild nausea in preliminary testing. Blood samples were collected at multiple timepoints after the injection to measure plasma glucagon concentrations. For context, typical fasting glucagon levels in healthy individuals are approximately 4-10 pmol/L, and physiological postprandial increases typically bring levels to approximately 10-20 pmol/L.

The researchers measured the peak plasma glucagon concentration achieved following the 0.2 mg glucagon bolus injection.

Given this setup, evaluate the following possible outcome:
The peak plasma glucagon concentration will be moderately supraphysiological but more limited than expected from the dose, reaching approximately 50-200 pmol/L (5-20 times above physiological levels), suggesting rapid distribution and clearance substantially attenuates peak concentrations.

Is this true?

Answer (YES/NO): NO